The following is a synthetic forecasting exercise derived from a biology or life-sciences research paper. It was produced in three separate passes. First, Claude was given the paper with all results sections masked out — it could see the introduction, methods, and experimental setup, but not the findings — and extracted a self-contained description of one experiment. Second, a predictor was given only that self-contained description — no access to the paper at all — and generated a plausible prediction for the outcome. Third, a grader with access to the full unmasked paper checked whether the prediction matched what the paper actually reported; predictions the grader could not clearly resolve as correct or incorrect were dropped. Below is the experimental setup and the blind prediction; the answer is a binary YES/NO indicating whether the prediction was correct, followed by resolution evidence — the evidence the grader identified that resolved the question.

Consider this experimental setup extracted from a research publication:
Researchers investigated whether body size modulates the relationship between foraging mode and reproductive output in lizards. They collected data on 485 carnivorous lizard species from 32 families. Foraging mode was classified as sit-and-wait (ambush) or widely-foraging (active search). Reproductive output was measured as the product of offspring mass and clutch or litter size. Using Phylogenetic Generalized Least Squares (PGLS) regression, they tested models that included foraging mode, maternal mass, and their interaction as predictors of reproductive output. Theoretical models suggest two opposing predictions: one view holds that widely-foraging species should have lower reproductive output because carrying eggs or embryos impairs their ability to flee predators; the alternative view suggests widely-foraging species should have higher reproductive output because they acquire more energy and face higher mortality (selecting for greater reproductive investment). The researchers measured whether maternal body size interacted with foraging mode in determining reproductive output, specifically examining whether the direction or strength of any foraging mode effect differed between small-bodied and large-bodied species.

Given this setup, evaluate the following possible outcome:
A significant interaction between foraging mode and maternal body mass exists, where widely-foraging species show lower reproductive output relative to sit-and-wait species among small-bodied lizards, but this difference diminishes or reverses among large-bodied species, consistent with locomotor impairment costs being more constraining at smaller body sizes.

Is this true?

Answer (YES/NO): NO